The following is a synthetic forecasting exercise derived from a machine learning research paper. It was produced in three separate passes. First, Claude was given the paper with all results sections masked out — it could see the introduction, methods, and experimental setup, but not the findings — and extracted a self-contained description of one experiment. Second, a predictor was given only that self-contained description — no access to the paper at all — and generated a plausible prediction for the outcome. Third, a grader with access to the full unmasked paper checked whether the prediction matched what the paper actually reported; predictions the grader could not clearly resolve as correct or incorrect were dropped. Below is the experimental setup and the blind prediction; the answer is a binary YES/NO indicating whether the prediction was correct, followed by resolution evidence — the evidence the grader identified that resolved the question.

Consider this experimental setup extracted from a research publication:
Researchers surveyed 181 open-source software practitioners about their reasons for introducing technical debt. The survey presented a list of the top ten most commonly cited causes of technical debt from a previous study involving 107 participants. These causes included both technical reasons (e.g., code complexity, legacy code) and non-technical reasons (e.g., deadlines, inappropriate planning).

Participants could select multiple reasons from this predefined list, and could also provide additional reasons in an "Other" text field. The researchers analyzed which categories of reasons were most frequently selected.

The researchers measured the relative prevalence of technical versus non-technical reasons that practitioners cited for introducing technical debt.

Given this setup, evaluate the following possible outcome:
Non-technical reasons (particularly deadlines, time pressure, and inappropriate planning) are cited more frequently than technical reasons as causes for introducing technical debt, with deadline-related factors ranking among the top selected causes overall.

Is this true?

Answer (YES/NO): YES